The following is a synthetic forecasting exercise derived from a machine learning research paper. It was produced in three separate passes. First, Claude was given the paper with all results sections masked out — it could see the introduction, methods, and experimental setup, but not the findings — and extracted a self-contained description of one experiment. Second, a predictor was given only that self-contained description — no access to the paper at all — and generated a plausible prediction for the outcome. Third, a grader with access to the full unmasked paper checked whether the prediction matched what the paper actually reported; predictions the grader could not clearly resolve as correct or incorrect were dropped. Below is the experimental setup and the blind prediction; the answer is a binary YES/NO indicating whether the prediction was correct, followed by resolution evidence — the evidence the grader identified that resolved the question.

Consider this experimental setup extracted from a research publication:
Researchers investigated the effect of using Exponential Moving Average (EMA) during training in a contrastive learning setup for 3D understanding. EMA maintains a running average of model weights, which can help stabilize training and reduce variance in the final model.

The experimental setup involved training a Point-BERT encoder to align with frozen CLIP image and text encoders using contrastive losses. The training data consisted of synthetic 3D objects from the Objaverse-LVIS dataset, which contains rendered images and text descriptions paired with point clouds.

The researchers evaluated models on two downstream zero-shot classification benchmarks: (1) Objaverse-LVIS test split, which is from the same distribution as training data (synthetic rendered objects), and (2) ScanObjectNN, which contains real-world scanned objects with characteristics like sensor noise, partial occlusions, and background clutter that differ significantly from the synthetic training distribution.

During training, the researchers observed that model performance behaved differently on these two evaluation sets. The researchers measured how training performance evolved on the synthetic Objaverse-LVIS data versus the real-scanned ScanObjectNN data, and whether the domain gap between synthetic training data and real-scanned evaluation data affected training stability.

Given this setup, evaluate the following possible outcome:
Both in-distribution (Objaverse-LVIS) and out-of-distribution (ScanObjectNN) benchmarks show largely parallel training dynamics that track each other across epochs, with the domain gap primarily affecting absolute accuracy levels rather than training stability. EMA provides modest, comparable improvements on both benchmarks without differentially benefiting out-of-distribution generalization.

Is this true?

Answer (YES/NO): NO